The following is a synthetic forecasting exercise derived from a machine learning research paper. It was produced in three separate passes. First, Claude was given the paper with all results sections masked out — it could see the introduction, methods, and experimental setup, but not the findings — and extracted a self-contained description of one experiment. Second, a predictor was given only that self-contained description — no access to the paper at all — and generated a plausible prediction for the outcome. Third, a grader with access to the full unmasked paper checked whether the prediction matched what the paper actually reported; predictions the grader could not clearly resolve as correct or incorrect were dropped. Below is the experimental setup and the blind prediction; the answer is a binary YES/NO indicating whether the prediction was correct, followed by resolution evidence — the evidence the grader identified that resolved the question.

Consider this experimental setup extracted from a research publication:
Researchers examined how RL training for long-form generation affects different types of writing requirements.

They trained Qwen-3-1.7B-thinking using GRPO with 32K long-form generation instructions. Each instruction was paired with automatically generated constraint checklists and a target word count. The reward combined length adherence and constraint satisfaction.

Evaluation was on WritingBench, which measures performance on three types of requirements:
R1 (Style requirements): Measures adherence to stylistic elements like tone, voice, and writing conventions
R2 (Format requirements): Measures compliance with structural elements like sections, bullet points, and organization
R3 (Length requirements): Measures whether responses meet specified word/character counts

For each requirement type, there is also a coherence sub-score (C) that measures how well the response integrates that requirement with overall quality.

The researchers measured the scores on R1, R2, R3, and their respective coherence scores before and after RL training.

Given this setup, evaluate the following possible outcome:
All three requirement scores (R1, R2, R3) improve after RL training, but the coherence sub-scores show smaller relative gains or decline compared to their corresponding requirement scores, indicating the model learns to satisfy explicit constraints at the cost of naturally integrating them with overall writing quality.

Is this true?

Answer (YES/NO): YES